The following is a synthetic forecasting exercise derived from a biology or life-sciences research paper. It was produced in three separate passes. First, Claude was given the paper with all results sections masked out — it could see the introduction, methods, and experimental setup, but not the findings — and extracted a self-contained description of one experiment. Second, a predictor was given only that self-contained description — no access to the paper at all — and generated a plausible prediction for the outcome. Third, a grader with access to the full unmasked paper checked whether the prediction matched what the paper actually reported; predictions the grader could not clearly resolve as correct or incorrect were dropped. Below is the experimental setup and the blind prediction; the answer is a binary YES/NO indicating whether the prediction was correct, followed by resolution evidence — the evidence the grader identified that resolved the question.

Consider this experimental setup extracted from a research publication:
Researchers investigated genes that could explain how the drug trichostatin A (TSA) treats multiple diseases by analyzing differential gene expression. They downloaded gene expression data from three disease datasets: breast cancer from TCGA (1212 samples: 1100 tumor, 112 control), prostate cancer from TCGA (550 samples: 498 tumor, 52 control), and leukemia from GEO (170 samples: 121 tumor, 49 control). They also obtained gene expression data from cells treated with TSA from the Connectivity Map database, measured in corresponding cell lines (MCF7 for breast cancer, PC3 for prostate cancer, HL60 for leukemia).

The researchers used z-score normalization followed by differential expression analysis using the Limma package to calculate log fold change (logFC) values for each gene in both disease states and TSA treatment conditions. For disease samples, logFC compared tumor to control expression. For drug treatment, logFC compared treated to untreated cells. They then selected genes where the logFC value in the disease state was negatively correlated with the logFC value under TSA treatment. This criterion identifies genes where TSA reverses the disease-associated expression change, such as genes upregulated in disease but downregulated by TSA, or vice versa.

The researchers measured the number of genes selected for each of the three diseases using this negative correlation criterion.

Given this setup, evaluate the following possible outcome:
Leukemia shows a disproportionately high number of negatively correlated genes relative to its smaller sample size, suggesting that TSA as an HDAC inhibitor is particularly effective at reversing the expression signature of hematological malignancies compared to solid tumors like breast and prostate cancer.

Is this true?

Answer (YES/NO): YES